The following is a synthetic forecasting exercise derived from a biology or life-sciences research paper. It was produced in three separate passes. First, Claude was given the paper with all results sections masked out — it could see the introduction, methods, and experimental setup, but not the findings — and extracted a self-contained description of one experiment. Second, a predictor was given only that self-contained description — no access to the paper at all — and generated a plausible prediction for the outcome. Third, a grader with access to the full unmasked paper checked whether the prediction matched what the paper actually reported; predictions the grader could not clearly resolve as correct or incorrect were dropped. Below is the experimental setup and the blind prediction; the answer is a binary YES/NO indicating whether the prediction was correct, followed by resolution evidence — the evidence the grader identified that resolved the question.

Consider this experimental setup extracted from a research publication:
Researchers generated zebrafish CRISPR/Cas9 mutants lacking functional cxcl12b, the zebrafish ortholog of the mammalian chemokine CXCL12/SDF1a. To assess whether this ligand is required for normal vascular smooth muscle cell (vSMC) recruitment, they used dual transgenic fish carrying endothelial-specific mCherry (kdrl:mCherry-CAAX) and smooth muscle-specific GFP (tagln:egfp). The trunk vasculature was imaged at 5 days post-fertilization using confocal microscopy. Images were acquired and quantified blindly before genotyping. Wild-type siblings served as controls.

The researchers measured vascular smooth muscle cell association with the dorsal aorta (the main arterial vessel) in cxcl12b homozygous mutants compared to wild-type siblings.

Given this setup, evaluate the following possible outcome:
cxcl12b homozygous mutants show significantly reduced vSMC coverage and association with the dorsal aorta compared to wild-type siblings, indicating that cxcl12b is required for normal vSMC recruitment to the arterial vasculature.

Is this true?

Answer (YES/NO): YES